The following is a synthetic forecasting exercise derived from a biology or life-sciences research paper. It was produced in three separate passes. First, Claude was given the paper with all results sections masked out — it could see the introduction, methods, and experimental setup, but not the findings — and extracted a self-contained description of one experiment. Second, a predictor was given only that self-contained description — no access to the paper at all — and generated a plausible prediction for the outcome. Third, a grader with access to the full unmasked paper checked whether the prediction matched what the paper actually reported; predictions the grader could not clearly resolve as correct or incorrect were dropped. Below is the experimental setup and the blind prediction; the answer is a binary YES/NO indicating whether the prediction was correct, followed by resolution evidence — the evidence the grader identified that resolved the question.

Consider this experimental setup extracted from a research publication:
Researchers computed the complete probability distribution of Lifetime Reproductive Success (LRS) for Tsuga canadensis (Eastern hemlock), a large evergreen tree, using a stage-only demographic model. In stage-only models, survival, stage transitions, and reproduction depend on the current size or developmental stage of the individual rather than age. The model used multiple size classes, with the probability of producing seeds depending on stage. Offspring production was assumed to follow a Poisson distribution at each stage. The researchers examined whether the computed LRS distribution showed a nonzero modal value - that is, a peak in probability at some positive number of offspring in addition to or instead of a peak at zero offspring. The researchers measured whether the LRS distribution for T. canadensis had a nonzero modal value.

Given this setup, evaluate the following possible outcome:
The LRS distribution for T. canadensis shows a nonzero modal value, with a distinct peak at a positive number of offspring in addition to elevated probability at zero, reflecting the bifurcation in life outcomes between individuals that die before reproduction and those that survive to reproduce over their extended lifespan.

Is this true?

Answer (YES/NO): NO